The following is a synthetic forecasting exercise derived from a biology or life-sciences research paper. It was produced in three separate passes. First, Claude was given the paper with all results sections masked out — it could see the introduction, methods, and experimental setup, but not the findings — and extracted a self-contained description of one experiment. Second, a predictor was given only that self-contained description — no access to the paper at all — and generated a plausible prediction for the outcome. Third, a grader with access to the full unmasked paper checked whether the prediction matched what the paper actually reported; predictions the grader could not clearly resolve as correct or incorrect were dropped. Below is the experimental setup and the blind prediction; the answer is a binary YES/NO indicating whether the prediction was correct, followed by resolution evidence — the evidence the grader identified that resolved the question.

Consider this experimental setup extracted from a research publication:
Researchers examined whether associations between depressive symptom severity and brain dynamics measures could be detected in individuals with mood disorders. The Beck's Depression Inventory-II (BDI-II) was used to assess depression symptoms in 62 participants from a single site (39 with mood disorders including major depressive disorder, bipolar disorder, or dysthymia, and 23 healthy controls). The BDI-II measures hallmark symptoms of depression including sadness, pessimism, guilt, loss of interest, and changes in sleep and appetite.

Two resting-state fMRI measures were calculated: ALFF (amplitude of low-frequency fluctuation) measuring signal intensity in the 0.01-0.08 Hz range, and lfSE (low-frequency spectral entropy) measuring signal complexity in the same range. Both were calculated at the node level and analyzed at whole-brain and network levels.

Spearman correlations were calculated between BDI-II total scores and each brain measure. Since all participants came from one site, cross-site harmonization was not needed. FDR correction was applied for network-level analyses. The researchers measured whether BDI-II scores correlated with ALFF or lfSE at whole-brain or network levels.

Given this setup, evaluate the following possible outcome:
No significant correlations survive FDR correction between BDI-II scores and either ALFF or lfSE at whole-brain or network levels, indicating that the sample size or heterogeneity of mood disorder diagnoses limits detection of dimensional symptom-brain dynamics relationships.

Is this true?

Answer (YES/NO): NO